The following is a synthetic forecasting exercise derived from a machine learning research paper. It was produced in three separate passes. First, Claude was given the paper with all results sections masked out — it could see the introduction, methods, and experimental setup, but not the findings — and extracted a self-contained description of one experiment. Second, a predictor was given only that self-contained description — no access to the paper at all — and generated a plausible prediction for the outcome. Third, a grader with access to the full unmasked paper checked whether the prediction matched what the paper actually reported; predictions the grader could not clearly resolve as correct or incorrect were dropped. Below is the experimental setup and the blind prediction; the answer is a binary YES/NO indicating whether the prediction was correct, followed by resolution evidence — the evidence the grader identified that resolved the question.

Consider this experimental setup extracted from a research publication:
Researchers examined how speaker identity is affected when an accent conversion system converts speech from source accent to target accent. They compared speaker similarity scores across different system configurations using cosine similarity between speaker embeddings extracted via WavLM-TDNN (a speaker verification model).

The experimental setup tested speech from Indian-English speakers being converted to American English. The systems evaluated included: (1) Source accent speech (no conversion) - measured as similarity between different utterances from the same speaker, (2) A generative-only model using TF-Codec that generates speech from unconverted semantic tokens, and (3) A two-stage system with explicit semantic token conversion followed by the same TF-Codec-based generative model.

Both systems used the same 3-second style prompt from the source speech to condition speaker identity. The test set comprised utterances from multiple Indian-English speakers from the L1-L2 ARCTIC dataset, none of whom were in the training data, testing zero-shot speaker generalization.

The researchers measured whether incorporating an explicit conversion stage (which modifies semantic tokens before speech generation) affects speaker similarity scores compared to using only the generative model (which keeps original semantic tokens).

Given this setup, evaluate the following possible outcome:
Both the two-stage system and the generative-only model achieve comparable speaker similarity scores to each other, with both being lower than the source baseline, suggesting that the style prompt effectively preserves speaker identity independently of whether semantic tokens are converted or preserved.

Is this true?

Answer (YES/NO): NO